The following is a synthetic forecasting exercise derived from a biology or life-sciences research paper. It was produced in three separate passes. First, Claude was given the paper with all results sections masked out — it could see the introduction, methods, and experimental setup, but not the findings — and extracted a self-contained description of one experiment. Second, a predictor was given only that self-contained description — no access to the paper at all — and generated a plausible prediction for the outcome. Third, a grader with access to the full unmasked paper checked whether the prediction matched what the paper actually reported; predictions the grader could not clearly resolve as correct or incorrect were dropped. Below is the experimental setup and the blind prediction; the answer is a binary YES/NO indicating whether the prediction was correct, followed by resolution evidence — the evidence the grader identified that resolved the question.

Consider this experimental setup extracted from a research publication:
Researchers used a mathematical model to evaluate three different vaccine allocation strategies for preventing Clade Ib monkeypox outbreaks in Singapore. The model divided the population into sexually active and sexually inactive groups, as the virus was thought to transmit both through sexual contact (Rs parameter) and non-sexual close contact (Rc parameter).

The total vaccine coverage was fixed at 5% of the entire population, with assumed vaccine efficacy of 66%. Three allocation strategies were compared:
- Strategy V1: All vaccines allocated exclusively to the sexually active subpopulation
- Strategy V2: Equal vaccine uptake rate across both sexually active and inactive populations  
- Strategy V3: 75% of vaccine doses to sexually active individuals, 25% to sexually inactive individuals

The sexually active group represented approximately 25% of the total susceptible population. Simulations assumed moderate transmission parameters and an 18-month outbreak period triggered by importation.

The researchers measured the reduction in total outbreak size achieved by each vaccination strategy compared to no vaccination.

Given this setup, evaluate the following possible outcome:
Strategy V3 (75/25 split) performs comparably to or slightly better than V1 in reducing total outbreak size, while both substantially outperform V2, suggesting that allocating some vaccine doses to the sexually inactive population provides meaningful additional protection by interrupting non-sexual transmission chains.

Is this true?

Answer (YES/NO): NO